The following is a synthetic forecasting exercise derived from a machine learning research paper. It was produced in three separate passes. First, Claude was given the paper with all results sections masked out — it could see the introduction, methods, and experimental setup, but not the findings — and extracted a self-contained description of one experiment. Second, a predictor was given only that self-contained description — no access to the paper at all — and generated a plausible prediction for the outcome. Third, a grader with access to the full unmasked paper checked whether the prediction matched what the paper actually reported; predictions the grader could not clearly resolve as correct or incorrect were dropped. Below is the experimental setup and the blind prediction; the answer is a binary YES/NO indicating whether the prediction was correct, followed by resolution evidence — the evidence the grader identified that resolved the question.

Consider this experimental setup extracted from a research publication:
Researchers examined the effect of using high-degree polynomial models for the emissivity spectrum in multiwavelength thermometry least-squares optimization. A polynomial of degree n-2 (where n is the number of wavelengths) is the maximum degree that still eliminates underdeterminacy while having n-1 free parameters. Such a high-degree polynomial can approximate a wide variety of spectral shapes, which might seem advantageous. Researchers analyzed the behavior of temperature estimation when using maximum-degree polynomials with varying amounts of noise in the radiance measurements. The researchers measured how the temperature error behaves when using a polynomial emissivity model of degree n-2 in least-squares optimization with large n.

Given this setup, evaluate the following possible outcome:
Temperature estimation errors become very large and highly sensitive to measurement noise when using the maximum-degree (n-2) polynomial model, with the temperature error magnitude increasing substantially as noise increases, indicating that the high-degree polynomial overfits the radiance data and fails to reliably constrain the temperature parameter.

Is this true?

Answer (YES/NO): YES